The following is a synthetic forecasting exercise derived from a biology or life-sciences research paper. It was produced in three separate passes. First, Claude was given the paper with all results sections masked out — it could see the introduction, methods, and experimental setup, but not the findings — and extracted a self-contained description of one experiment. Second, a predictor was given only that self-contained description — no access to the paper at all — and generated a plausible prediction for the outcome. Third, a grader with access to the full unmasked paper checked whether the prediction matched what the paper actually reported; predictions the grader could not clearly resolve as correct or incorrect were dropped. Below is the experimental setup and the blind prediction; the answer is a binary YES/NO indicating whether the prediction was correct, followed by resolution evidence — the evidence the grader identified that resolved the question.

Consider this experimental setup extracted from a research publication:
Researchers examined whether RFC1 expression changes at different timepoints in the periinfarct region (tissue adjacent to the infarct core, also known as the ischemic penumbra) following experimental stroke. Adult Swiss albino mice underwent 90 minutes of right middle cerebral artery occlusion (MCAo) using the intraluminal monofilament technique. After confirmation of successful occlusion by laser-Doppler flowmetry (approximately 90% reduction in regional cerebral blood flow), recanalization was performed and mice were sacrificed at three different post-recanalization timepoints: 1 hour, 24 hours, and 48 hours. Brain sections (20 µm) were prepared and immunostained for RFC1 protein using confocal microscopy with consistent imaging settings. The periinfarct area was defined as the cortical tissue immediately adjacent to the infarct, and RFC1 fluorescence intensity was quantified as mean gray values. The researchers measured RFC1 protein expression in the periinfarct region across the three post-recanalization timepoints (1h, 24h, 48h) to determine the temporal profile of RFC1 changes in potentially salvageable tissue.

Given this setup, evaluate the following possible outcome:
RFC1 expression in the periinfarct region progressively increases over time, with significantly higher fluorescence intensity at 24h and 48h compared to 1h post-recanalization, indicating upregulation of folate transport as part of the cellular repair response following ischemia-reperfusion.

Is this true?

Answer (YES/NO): NO